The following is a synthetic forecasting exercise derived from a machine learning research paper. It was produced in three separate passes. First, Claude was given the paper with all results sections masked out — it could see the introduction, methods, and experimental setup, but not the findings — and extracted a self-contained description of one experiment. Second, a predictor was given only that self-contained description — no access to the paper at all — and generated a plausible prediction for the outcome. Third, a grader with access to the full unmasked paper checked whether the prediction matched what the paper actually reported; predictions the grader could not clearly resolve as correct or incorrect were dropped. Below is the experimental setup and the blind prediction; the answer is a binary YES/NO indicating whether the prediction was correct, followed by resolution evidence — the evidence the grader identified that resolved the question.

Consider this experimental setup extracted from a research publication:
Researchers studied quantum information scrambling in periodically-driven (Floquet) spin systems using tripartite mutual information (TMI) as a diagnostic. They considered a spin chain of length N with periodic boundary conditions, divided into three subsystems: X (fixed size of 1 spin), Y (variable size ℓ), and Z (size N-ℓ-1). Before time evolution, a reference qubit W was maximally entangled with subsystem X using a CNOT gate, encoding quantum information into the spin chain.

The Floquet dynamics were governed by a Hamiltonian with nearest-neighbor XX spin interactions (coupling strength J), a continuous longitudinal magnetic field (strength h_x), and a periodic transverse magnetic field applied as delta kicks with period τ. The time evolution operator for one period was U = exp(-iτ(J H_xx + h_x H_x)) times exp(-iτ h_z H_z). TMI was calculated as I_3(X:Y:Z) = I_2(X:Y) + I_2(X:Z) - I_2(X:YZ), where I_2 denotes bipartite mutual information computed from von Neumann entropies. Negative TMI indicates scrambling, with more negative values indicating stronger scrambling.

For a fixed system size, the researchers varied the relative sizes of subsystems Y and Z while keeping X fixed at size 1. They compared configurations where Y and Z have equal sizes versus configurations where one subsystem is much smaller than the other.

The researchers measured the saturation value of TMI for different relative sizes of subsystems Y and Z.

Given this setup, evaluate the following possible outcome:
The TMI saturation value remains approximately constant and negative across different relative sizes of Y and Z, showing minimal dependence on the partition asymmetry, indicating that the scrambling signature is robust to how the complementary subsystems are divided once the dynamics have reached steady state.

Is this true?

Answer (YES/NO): NO